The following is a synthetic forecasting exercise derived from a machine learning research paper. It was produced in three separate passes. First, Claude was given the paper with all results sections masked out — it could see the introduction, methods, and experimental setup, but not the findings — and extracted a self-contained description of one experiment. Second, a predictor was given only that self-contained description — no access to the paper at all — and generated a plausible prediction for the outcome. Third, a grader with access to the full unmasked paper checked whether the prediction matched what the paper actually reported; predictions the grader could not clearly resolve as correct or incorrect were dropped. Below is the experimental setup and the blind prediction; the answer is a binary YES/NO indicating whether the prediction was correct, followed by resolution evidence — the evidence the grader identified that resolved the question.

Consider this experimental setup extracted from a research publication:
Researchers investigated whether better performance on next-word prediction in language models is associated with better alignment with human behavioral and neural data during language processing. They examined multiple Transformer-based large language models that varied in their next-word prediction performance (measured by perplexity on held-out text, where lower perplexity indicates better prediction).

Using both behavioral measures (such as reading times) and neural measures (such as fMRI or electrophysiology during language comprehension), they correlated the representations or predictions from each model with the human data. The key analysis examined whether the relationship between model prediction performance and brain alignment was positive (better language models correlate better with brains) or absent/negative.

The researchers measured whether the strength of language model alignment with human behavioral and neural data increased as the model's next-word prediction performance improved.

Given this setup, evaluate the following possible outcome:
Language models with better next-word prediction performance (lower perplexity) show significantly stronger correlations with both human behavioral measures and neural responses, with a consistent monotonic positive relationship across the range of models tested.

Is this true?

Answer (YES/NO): YES